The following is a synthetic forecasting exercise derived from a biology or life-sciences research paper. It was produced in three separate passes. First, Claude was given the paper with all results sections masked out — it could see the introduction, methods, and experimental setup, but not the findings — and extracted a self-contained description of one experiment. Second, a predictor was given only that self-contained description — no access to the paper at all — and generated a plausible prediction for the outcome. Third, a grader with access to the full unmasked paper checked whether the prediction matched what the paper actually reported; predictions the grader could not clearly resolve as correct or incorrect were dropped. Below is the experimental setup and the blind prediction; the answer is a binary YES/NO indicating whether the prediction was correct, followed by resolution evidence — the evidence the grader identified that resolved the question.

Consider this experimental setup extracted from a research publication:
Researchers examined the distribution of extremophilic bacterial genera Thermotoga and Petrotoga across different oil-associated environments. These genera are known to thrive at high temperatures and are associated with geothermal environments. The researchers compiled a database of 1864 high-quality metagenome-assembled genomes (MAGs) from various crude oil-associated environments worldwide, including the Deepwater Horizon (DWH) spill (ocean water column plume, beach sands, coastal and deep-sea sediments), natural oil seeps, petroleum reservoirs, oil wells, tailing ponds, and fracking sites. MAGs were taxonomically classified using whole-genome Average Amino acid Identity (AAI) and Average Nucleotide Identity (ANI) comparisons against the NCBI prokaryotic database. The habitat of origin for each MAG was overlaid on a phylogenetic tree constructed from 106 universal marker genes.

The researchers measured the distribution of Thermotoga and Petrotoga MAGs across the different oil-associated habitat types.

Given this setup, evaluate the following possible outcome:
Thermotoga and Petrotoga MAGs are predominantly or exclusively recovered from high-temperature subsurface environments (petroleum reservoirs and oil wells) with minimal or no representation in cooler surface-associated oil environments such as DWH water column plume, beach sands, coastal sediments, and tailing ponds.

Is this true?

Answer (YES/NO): YES